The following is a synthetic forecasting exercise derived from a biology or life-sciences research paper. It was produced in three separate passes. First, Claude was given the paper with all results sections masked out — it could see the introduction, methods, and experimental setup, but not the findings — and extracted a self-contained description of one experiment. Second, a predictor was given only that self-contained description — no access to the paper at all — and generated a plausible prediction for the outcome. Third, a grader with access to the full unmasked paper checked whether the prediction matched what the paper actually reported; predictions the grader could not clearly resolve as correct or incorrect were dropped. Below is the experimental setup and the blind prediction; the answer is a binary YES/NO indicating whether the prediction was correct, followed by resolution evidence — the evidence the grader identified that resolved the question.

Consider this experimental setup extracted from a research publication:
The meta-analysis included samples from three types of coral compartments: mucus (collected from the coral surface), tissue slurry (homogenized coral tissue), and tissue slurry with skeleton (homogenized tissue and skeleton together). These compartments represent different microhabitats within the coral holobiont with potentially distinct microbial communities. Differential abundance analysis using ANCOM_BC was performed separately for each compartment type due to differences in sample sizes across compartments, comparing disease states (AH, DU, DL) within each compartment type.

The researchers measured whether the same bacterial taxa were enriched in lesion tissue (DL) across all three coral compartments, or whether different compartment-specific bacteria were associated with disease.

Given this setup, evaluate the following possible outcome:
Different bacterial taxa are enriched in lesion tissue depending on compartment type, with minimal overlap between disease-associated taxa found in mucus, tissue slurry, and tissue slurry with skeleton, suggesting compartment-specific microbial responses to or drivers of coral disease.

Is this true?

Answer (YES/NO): NO